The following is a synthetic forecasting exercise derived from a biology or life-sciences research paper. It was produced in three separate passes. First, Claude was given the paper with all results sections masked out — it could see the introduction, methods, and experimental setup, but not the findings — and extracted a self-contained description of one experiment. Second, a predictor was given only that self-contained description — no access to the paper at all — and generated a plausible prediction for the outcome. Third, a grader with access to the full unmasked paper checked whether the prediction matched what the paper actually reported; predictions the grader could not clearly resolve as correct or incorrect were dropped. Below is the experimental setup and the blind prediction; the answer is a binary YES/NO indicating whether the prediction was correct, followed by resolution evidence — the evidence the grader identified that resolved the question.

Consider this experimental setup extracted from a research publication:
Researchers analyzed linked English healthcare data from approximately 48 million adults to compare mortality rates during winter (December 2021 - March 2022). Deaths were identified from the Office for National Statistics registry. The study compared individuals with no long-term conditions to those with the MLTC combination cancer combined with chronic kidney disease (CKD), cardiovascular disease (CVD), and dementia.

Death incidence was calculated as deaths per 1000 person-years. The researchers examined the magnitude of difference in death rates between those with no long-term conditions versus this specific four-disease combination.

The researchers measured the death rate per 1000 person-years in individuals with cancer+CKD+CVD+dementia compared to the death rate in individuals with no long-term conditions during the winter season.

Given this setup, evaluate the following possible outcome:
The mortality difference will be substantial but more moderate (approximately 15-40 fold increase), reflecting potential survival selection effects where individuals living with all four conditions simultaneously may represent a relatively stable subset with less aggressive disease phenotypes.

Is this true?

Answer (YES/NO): NO